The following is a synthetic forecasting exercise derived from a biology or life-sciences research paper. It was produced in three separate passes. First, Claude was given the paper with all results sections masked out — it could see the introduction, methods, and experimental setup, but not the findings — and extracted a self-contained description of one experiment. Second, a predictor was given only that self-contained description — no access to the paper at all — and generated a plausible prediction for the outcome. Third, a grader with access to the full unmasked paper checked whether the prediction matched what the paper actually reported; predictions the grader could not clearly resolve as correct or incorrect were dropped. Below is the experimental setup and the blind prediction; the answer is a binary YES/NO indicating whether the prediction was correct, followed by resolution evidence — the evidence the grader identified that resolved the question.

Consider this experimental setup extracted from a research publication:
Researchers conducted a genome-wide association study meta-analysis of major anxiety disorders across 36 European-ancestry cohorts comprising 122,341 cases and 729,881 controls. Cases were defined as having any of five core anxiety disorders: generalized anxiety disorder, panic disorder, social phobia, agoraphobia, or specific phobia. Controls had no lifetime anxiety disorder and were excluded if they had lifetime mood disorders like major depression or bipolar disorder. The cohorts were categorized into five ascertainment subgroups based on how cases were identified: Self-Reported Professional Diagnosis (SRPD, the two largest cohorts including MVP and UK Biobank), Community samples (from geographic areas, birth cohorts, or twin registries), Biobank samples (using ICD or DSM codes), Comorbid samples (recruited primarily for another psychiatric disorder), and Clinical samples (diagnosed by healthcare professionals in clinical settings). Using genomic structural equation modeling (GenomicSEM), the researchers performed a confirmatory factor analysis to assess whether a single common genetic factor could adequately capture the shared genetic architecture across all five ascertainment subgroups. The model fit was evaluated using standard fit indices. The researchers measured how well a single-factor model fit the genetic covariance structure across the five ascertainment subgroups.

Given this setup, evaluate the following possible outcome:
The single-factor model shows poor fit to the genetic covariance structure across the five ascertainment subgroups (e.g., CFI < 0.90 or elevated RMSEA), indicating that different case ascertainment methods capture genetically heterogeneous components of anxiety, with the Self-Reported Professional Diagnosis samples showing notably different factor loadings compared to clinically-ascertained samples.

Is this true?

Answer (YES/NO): NO